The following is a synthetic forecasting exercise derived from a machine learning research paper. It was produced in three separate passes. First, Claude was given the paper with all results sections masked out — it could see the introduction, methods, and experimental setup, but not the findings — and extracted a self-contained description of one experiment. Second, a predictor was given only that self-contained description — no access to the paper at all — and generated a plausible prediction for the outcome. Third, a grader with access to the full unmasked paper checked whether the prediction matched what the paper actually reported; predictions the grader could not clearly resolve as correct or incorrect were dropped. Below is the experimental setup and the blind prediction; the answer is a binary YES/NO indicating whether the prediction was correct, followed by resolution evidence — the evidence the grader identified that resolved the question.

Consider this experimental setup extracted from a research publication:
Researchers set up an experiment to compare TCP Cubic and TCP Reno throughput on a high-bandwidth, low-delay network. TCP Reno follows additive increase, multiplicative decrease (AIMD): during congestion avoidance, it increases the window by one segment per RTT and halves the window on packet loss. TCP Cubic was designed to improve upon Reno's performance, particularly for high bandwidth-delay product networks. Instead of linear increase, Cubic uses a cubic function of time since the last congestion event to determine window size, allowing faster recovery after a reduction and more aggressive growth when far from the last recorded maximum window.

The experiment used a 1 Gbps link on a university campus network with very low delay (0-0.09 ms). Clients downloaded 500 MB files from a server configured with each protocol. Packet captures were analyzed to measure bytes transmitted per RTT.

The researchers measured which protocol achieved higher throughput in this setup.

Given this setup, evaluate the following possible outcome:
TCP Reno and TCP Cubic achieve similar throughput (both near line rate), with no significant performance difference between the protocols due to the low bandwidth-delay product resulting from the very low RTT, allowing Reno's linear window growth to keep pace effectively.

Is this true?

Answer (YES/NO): NO